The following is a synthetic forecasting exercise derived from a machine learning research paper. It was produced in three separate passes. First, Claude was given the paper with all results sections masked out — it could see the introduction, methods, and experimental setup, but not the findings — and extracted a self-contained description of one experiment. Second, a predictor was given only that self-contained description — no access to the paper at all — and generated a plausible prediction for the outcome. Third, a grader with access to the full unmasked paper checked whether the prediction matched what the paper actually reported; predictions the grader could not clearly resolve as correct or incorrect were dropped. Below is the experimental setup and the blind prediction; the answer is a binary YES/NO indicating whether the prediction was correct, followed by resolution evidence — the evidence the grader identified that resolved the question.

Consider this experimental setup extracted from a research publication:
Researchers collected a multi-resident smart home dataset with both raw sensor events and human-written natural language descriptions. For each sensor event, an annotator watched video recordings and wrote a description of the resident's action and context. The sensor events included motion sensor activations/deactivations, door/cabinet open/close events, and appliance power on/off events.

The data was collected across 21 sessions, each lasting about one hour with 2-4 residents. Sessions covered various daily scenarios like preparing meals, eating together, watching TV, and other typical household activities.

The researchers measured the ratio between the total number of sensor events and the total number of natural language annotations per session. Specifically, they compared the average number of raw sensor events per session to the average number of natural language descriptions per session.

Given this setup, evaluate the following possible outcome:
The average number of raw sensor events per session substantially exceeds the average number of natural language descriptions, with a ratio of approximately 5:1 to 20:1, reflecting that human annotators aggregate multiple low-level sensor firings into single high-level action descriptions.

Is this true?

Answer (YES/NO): NO